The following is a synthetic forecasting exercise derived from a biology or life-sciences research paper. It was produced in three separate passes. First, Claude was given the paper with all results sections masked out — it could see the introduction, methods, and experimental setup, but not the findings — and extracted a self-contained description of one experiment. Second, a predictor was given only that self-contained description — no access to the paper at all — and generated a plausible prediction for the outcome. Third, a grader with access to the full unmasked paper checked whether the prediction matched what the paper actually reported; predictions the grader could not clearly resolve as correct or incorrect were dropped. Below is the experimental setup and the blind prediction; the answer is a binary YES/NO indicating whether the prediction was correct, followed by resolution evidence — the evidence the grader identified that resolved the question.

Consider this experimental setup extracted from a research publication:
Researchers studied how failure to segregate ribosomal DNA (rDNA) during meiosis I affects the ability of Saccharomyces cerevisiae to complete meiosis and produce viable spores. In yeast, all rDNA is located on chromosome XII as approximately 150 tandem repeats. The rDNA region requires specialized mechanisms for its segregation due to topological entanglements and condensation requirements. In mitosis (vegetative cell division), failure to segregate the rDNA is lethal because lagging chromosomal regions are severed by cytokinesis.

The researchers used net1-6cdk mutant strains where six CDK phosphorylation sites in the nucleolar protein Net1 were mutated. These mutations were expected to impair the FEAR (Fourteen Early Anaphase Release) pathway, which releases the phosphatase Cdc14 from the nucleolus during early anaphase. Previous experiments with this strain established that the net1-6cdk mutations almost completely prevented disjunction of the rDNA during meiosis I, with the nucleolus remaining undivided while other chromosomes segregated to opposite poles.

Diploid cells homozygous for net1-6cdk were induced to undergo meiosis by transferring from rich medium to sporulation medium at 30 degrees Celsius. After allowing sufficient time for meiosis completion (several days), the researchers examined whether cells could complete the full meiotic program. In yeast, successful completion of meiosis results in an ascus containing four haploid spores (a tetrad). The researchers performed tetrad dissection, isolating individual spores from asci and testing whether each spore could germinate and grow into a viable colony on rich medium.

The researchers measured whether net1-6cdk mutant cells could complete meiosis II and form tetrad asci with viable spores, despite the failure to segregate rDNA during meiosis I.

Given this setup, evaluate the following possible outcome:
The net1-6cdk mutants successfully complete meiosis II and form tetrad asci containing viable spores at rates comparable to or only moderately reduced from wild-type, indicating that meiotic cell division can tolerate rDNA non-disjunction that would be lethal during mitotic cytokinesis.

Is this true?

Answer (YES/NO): YES